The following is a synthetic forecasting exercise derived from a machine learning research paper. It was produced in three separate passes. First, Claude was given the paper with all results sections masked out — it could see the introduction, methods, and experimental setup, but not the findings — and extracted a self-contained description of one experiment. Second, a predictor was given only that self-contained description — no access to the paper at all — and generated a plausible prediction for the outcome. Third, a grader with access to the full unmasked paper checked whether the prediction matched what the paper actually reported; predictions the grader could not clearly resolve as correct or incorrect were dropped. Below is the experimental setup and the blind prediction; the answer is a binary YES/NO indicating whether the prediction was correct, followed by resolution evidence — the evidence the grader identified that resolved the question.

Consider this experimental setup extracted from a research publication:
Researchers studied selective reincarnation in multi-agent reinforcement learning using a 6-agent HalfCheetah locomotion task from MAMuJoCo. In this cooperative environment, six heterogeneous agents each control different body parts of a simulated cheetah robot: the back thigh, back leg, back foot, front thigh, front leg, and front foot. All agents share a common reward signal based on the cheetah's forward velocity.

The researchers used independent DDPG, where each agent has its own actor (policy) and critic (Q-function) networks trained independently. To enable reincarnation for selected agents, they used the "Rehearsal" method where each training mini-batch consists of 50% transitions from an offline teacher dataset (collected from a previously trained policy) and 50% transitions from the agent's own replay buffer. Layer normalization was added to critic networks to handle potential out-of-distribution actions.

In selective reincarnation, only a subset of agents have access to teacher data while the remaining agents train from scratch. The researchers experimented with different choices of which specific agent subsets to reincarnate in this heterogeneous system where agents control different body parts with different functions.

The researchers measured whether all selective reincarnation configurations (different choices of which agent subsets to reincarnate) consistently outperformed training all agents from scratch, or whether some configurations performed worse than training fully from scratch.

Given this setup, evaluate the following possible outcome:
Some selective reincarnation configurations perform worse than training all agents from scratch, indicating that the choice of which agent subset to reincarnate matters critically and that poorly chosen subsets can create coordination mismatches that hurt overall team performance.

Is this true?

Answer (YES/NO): YES